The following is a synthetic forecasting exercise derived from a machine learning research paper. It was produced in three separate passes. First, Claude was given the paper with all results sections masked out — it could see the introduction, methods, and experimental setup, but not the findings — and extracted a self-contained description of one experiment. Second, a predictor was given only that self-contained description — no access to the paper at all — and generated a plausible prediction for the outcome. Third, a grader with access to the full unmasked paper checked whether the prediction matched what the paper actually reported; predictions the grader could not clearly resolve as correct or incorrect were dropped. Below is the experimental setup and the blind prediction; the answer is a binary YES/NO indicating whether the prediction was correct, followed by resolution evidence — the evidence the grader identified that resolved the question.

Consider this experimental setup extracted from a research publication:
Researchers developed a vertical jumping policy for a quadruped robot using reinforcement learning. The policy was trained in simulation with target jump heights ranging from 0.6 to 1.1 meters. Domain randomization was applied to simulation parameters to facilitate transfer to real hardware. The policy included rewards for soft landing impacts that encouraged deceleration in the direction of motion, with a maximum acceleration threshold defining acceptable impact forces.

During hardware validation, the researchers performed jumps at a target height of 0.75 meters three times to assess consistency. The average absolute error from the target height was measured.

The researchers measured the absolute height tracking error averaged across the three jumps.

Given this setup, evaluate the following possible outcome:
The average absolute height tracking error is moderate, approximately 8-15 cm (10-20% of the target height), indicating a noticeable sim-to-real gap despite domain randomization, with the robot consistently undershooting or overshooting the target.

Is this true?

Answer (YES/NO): NO